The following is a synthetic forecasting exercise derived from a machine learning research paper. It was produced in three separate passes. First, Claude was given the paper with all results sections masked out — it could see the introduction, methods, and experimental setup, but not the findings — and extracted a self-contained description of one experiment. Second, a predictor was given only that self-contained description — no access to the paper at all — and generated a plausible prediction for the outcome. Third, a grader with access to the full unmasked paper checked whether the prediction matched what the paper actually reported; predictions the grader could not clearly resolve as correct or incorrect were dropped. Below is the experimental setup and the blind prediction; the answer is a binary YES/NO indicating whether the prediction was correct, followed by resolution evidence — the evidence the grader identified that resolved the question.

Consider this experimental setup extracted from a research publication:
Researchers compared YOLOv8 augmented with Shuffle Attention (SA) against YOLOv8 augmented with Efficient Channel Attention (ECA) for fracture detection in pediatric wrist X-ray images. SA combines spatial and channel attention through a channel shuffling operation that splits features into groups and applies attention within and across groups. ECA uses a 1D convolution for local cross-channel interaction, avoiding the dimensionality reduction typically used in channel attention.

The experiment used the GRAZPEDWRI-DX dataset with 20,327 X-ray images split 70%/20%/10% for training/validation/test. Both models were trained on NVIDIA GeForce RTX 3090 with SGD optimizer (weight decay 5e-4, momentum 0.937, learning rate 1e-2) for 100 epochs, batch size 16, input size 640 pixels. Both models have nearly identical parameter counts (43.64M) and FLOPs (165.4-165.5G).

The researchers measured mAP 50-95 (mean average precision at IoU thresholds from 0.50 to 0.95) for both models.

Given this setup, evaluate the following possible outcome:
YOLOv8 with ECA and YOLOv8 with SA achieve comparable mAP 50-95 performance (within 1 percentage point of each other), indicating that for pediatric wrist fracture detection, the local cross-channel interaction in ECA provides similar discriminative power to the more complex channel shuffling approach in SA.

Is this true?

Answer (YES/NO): NO